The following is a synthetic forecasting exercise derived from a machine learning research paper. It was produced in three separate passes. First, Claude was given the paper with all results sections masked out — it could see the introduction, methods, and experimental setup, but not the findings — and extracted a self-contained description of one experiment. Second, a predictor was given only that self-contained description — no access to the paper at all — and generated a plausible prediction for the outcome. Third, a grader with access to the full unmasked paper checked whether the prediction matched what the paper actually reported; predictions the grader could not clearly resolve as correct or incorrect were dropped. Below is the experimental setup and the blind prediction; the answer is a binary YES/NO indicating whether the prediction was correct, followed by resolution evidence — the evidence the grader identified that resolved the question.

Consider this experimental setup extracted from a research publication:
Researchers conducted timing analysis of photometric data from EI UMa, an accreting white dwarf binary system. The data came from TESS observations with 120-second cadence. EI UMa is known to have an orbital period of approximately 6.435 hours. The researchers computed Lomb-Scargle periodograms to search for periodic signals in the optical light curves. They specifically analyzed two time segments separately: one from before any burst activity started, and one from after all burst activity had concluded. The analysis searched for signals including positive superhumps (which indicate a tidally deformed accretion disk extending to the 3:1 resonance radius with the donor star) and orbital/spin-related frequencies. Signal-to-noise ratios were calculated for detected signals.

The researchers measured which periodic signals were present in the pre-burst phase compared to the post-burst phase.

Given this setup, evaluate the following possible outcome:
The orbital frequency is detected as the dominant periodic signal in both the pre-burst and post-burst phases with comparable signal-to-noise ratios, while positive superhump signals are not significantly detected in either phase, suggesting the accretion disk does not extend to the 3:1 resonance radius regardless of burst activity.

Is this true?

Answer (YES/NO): NO